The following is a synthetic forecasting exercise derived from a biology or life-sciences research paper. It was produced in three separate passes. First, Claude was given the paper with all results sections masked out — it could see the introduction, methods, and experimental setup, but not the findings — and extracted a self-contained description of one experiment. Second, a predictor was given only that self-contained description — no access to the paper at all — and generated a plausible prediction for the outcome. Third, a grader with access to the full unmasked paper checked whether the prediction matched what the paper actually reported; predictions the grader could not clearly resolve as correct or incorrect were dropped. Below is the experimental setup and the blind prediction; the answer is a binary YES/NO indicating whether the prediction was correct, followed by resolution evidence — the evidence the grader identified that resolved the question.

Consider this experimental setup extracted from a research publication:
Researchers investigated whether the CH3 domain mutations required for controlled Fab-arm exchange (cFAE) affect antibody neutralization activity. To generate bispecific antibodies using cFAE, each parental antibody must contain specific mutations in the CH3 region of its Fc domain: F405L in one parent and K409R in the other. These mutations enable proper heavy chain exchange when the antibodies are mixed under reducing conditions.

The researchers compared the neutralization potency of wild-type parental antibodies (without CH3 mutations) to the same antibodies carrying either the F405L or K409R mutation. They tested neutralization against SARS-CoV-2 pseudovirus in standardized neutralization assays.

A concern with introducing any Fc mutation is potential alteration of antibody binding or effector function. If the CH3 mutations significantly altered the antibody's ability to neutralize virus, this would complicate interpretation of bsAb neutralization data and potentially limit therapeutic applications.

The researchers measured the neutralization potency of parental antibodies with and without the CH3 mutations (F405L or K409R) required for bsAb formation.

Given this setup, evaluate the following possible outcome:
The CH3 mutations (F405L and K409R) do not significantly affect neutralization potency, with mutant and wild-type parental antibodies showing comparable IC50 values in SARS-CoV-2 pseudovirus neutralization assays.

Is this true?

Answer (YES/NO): YES